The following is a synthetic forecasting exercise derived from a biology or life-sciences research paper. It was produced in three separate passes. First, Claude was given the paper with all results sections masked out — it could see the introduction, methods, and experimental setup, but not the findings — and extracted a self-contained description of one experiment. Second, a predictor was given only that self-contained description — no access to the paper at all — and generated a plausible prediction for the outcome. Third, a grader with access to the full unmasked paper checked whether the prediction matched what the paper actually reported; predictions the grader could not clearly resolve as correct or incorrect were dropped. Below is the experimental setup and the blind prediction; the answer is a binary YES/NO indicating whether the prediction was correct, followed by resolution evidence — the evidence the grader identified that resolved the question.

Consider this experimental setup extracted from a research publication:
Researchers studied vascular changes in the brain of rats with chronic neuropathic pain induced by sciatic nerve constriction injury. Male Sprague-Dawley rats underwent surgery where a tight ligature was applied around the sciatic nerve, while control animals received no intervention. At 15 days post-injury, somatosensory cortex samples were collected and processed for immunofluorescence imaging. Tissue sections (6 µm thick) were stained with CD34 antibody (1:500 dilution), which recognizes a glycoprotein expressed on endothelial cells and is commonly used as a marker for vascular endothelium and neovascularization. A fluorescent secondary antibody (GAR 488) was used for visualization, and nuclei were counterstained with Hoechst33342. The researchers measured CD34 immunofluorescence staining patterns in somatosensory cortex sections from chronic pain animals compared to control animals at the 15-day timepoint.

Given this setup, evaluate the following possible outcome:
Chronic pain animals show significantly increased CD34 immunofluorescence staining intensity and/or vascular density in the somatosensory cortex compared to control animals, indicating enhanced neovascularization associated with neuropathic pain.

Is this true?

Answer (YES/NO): YES